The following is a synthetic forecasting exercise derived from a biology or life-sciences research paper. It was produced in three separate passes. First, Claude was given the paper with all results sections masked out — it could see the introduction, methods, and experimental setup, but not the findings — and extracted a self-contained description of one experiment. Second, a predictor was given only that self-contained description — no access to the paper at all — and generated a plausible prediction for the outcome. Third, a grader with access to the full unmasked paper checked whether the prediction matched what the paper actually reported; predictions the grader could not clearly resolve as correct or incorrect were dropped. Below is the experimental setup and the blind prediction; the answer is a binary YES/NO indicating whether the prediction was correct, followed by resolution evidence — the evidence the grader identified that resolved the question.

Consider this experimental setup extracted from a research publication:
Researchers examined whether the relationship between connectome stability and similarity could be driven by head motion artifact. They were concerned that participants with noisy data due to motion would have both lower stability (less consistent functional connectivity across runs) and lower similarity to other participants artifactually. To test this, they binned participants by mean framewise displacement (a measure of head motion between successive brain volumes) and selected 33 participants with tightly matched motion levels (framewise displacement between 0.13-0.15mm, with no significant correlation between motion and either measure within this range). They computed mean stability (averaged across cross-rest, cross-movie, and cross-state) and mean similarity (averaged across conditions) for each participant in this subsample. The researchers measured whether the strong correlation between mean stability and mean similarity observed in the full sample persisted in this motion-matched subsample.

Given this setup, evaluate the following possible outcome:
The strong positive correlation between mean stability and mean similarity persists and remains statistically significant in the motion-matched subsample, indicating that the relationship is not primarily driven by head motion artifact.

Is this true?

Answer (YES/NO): YES